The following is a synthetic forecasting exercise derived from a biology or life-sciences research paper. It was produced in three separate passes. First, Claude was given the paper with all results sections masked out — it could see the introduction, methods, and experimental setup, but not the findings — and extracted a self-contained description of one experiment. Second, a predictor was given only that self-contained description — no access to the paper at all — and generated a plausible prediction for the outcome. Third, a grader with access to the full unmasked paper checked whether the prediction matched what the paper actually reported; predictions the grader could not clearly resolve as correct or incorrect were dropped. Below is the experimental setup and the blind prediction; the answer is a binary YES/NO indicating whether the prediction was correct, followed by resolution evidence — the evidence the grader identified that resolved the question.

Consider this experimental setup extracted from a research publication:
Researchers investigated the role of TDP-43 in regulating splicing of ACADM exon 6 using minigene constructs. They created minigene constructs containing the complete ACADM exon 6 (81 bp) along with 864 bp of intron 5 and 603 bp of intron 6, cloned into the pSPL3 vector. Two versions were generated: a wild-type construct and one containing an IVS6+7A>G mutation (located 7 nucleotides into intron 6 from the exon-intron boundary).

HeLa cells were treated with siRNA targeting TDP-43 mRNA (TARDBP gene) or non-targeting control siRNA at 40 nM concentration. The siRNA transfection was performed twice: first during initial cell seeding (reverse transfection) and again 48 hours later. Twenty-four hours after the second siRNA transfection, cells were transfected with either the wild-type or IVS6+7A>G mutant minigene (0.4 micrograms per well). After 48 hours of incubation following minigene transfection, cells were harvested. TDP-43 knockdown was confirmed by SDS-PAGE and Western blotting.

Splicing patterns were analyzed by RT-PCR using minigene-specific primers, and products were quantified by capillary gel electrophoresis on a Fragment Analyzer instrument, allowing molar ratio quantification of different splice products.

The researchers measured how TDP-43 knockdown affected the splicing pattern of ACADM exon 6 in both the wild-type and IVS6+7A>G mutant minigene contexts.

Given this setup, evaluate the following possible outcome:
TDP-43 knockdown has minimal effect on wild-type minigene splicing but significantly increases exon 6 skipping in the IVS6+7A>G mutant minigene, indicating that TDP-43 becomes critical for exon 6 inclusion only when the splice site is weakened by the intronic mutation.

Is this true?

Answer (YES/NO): NO